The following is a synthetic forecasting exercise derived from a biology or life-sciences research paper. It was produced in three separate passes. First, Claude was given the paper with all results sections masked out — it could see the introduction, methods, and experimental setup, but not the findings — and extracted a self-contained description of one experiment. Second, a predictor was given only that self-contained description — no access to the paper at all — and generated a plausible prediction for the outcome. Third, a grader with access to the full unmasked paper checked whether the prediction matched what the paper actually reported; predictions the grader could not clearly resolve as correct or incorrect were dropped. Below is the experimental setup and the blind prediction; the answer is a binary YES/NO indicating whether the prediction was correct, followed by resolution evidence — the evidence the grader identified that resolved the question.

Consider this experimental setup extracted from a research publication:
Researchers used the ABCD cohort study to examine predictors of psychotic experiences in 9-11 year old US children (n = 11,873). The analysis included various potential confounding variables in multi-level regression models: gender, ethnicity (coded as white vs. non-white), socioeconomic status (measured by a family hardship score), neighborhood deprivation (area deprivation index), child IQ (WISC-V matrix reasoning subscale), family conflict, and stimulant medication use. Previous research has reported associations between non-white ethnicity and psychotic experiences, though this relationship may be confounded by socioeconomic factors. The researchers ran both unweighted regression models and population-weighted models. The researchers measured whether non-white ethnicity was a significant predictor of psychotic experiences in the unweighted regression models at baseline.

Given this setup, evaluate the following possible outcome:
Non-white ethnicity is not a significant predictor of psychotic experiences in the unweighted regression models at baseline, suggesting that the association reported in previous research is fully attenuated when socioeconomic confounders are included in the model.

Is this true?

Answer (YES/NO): YES